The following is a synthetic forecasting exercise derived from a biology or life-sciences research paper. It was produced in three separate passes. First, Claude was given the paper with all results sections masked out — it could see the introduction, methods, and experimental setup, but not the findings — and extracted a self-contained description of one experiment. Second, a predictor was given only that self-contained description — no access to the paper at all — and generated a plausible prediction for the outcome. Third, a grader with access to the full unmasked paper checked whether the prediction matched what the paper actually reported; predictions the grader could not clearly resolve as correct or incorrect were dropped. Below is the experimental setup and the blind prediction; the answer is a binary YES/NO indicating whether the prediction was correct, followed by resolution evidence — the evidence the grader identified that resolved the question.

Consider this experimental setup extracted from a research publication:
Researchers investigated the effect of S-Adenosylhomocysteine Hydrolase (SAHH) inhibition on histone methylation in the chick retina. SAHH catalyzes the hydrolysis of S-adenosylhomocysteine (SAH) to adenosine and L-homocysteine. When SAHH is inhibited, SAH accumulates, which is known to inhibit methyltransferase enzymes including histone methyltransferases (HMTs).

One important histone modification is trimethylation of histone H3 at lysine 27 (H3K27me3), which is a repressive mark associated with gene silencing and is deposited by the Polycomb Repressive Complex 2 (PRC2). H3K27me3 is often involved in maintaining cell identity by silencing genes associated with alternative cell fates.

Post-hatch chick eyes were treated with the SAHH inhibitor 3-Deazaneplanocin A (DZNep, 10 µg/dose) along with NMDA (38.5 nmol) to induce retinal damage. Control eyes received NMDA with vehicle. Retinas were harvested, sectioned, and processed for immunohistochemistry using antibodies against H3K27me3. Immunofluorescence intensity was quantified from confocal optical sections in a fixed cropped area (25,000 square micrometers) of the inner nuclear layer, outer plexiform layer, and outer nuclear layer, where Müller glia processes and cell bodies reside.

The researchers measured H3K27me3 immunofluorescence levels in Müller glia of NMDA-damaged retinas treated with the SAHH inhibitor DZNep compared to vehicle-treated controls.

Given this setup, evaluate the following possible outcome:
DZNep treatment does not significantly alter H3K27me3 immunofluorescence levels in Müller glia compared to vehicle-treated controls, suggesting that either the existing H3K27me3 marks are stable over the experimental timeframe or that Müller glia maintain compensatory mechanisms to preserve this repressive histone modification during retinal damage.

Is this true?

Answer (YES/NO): NO